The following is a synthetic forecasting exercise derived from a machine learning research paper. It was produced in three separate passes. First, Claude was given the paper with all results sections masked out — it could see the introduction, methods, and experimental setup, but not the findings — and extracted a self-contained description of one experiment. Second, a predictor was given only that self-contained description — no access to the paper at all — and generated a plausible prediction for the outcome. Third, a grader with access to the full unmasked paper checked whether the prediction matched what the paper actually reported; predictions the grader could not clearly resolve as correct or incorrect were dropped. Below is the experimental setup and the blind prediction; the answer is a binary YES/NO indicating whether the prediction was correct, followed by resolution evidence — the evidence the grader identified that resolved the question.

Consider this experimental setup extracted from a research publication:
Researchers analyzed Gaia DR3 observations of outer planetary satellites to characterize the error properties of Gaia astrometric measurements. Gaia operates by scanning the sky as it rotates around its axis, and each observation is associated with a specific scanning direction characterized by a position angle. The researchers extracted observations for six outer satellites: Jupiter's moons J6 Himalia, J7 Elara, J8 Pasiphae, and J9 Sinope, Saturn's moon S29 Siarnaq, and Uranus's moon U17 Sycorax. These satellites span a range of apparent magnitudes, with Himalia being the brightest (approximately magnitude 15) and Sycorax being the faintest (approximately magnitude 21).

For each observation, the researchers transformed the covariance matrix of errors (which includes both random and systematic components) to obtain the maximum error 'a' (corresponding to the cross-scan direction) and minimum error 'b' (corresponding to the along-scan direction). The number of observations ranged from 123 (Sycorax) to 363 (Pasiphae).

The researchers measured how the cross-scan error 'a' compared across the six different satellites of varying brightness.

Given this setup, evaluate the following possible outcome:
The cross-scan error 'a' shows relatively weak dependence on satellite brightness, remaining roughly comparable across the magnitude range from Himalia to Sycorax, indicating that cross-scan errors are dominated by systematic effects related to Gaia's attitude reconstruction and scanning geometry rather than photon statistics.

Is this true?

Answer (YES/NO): YES